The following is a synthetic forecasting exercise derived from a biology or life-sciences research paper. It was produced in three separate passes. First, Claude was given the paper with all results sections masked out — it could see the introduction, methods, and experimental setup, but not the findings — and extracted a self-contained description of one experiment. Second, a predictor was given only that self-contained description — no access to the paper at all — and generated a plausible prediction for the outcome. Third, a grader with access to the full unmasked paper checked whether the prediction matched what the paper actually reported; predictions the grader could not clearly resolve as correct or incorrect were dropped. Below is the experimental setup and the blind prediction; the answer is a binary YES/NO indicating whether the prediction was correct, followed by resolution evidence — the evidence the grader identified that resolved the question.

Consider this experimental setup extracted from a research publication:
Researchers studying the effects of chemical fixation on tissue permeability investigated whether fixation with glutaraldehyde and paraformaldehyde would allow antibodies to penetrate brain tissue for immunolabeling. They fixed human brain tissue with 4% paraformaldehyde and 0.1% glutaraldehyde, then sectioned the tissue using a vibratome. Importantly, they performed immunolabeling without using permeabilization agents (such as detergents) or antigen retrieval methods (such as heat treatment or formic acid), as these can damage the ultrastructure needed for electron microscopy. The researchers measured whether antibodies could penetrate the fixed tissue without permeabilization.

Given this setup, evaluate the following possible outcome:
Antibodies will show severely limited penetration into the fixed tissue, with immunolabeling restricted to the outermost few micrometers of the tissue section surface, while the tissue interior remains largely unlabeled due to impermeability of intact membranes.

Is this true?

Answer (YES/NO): NO